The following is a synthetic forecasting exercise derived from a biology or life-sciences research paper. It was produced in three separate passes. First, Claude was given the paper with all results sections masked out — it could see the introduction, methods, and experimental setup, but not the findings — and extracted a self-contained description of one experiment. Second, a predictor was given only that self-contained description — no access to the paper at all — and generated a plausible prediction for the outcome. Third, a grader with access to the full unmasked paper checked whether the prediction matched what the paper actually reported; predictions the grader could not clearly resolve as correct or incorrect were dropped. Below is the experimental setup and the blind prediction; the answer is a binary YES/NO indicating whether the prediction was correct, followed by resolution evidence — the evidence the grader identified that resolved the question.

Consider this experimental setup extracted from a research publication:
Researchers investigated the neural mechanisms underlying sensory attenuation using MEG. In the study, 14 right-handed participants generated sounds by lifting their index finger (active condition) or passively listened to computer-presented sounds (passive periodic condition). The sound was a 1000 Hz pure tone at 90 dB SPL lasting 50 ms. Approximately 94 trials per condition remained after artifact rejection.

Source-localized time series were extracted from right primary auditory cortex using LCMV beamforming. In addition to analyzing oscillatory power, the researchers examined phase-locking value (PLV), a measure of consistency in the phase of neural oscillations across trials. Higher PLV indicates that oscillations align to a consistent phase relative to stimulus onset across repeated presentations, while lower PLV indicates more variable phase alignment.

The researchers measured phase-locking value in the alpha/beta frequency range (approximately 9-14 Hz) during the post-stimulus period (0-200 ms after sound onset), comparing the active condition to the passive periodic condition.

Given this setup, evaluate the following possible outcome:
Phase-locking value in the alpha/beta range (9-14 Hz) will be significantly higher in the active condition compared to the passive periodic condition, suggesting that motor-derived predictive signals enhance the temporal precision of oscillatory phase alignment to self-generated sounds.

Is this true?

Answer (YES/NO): NO